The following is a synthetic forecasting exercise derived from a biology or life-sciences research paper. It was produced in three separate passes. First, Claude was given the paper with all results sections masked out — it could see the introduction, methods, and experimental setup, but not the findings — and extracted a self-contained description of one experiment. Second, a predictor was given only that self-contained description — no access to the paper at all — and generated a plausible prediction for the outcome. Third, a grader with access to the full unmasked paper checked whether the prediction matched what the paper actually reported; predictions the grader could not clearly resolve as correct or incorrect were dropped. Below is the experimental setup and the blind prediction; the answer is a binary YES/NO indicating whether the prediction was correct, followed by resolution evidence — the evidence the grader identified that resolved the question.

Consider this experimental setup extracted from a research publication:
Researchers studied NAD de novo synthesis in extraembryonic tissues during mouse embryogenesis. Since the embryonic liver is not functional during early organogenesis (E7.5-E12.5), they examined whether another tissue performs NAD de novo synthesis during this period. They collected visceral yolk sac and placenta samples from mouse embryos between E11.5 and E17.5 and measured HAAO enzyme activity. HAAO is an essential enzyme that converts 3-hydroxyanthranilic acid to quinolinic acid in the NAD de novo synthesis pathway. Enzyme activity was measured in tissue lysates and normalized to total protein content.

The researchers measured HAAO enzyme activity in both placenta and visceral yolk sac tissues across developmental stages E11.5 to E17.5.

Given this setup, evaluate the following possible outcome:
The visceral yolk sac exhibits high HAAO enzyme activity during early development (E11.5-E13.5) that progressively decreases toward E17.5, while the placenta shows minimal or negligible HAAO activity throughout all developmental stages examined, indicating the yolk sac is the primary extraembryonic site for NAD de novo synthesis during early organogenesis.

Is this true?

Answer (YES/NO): YES